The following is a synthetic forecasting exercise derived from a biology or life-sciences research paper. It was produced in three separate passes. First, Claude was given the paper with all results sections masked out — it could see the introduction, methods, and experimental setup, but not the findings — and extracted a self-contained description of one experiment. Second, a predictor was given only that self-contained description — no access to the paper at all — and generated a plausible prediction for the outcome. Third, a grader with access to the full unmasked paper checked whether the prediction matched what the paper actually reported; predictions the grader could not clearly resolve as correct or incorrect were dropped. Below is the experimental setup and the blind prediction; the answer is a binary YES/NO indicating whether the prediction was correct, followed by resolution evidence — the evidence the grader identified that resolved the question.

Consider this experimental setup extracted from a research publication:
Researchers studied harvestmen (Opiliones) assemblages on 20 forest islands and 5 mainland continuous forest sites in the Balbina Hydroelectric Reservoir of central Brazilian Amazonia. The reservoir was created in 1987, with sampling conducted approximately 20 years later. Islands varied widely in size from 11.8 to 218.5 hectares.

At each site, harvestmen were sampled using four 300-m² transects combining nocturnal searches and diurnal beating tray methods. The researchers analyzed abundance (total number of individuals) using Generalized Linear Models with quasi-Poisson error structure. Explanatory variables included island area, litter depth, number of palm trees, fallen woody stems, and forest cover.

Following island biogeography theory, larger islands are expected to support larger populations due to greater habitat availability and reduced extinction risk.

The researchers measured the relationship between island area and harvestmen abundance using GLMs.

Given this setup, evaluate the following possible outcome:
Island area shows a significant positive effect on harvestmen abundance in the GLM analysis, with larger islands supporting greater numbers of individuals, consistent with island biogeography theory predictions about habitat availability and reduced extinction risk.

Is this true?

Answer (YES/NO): YES